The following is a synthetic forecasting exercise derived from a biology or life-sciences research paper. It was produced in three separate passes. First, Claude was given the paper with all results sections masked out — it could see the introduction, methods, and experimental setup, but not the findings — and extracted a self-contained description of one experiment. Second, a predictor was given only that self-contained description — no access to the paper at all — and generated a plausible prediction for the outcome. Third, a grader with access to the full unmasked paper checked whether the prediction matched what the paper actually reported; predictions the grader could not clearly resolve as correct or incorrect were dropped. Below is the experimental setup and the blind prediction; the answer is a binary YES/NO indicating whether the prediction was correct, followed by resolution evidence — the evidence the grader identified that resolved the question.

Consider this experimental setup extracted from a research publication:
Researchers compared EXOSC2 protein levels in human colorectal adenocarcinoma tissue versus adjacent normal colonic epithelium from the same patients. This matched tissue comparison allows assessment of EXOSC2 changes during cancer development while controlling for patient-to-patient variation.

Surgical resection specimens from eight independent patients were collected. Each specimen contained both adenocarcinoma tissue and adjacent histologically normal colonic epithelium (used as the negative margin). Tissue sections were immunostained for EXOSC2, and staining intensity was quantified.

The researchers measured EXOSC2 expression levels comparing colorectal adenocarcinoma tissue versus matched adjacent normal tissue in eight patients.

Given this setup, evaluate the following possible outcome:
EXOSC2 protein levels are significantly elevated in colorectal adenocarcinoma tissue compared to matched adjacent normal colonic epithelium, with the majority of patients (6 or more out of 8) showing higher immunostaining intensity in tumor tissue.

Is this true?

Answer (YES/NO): NO